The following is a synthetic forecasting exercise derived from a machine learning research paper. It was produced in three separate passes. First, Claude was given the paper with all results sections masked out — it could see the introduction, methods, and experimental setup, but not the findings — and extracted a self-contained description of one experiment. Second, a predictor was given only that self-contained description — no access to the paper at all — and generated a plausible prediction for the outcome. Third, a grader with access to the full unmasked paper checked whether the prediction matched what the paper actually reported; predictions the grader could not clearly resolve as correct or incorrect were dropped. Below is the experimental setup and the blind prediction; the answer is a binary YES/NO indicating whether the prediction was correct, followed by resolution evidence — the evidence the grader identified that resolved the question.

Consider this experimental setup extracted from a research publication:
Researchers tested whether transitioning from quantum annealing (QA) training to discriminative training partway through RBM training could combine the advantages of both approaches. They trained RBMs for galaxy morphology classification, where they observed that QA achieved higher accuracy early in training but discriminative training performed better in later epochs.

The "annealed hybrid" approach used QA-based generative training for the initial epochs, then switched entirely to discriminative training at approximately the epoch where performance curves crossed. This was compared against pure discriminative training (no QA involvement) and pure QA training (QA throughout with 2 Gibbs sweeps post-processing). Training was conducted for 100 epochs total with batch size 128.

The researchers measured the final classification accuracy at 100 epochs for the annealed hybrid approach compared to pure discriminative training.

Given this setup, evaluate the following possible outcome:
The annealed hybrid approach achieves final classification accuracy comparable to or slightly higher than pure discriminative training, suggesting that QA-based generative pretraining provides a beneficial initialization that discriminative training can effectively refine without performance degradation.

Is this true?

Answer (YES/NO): NO